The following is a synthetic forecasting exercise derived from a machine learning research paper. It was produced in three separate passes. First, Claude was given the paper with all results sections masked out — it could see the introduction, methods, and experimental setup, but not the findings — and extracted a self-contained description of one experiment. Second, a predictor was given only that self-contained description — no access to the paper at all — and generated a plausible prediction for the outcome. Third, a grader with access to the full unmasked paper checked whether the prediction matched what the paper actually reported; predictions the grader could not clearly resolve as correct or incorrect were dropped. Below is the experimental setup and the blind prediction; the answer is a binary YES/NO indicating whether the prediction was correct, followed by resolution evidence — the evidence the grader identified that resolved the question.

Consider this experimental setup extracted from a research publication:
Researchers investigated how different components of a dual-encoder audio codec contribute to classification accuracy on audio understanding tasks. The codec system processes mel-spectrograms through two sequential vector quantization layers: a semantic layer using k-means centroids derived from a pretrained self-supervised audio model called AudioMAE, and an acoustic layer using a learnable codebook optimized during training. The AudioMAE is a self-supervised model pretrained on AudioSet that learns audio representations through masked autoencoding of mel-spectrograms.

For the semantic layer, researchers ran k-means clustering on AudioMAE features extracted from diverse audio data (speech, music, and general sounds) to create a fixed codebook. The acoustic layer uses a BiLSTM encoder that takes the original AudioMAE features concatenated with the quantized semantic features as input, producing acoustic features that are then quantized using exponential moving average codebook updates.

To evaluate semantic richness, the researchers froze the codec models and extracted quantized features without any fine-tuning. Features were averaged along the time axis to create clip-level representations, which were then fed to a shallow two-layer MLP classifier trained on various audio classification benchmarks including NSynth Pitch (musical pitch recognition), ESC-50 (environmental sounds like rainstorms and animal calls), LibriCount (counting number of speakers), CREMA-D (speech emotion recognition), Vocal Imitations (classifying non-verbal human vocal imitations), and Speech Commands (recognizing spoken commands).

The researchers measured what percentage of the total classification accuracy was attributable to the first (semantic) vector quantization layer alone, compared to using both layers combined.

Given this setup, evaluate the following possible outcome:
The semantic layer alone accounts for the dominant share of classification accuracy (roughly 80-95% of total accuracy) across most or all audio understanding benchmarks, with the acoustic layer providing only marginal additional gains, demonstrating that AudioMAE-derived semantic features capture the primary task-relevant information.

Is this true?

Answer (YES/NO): NO